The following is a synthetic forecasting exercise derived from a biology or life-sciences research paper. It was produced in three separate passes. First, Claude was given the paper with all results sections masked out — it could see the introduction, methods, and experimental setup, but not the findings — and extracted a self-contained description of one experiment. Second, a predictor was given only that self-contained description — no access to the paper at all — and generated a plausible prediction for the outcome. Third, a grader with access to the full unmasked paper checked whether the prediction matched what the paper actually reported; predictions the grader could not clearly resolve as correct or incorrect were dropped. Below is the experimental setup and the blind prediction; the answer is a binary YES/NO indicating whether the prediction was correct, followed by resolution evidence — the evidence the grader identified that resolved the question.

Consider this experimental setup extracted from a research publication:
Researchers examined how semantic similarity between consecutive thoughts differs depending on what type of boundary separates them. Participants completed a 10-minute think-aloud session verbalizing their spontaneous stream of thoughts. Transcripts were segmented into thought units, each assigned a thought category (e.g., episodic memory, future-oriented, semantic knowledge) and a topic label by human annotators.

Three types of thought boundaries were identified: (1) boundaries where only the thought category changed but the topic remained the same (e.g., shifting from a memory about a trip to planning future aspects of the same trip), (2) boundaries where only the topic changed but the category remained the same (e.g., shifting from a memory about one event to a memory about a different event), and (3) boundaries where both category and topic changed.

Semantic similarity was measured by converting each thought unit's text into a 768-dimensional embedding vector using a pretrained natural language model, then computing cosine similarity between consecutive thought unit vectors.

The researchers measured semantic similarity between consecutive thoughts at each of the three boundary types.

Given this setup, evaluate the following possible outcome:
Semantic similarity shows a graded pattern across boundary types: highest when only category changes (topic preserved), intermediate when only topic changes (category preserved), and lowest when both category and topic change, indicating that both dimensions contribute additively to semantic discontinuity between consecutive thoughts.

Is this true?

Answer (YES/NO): YES